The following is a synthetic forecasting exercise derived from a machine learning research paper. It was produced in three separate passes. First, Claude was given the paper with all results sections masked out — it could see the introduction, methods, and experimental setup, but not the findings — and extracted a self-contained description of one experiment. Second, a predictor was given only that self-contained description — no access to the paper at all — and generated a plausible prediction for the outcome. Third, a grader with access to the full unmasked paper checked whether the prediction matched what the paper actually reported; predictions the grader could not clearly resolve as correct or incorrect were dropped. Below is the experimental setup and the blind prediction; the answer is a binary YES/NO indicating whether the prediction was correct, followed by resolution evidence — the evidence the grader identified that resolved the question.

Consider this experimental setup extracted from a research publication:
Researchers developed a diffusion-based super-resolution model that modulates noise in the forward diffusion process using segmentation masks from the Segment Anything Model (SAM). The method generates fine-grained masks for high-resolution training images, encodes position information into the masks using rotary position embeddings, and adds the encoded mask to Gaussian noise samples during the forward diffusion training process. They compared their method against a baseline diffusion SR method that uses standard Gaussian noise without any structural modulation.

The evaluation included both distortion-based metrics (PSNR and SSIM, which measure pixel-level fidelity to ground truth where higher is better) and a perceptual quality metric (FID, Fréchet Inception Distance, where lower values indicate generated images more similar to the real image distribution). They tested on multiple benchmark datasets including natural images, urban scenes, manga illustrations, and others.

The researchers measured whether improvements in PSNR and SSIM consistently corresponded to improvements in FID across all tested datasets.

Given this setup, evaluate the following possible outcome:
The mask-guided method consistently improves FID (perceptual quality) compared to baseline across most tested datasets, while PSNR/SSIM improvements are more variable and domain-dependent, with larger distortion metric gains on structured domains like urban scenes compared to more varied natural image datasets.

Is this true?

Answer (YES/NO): NO